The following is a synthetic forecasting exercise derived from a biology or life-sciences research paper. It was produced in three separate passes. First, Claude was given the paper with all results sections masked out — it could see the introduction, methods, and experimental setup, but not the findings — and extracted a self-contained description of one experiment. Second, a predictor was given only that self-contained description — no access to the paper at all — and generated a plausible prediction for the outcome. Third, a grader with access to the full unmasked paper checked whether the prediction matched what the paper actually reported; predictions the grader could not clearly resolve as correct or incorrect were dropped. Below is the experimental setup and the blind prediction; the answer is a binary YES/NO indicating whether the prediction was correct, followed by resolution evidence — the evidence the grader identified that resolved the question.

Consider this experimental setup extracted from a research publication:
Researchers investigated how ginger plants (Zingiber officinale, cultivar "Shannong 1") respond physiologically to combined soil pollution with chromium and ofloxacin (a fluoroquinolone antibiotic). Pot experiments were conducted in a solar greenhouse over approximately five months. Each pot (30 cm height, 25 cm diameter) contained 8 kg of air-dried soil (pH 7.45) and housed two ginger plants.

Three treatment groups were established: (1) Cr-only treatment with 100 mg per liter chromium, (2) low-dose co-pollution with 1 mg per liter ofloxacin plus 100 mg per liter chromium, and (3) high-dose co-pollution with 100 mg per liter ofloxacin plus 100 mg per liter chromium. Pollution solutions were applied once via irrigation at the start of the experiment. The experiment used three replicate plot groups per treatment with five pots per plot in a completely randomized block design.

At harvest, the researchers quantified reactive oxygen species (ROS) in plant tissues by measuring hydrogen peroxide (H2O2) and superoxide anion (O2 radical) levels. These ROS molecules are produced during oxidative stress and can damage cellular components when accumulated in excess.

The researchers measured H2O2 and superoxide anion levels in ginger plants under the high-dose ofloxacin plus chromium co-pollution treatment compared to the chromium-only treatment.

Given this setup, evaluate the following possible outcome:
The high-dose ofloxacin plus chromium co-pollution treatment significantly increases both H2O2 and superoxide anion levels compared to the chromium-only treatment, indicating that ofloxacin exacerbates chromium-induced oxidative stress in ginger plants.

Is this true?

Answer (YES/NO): YES